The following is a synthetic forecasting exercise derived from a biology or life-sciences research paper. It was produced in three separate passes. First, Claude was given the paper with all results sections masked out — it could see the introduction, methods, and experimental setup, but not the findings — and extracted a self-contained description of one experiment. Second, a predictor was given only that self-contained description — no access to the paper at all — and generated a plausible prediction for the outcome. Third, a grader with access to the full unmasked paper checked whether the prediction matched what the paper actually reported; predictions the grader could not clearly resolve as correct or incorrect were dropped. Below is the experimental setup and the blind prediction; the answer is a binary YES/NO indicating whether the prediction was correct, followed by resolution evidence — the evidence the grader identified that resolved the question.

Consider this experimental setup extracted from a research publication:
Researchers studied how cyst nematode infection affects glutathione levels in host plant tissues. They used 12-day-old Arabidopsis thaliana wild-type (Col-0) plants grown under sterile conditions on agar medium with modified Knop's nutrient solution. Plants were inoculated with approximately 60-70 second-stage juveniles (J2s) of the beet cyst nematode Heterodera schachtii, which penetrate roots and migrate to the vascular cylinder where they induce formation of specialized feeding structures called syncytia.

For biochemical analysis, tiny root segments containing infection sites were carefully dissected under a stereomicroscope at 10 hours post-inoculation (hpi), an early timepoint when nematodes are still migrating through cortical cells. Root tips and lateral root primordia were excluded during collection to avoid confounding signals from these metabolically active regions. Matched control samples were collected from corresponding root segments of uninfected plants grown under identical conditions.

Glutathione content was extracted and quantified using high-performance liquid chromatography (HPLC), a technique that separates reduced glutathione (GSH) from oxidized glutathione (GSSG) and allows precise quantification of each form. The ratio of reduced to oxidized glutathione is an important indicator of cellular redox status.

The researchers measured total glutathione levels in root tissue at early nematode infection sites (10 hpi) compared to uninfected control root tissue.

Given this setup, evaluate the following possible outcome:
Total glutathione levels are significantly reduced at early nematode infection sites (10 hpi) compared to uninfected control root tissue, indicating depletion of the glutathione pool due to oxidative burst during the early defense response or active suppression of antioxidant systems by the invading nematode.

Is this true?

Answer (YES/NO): NO